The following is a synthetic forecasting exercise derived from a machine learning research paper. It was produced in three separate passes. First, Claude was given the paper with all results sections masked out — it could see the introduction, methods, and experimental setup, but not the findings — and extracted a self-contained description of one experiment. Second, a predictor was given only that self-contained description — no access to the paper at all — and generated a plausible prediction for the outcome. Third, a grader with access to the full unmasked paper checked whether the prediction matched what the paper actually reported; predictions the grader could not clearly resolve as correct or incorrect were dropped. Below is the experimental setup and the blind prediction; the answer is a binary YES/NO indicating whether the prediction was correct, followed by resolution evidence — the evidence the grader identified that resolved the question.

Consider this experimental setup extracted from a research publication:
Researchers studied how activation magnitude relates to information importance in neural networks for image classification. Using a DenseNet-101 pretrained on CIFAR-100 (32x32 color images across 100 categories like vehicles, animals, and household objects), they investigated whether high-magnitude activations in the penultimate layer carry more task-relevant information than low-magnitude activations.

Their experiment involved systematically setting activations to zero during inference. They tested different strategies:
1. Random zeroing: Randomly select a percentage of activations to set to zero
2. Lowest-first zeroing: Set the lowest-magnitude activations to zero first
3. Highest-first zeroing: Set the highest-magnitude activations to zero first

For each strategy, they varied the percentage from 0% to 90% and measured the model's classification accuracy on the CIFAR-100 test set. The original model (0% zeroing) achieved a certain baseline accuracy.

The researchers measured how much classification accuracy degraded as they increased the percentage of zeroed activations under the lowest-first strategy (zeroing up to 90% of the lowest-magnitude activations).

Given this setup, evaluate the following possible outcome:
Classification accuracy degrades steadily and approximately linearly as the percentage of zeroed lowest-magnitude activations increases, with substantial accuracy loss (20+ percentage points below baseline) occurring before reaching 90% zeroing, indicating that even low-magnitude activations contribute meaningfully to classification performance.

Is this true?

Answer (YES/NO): NO